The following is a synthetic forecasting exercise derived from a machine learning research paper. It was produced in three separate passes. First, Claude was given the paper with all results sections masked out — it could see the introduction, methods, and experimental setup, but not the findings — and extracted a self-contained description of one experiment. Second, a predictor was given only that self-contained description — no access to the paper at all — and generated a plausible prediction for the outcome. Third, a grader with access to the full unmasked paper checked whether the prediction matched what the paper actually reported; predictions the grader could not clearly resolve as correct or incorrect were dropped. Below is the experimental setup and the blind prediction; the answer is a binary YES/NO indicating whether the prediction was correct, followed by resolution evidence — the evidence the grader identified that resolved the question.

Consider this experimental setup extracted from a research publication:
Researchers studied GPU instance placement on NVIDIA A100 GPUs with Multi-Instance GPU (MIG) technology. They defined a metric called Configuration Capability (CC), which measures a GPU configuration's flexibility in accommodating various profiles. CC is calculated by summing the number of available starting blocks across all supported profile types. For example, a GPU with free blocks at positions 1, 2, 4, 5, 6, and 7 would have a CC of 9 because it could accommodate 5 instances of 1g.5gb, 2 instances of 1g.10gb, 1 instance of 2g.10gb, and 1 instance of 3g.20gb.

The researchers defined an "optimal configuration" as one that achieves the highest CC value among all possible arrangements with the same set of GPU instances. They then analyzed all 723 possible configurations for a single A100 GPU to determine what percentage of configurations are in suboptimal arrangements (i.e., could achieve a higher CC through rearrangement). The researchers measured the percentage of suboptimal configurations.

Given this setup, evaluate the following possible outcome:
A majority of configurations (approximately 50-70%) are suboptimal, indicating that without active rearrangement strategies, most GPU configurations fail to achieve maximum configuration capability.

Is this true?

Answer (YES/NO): YES